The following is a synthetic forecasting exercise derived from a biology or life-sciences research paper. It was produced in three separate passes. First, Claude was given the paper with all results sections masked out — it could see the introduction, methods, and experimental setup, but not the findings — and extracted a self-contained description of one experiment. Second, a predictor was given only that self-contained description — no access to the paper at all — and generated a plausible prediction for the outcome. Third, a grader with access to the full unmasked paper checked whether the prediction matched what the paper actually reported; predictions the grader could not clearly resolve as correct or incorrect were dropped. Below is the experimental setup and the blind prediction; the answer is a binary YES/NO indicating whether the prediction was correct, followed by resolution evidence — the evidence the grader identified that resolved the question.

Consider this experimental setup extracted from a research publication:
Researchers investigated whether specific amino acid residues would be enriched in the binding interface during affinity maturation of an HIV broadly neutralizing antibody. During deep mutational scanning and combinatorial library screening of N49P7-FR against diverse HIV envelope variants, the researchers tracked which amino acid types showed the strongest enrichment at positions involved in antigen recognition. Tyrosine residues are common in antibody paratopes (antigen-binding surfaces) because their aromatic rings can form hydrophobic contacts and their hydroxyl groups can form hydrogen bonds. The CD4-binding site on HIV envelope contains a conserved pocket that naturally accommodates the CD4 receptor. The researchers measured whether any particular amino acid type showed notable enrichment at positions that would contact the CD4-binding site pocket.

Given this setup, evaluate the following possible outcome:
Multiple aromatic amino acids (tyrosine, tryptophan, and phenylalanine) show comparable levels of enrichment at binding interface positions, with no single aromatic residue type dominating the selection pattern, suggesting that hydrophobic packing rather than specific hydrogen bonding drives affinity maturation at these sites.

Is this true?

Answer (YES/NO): NO